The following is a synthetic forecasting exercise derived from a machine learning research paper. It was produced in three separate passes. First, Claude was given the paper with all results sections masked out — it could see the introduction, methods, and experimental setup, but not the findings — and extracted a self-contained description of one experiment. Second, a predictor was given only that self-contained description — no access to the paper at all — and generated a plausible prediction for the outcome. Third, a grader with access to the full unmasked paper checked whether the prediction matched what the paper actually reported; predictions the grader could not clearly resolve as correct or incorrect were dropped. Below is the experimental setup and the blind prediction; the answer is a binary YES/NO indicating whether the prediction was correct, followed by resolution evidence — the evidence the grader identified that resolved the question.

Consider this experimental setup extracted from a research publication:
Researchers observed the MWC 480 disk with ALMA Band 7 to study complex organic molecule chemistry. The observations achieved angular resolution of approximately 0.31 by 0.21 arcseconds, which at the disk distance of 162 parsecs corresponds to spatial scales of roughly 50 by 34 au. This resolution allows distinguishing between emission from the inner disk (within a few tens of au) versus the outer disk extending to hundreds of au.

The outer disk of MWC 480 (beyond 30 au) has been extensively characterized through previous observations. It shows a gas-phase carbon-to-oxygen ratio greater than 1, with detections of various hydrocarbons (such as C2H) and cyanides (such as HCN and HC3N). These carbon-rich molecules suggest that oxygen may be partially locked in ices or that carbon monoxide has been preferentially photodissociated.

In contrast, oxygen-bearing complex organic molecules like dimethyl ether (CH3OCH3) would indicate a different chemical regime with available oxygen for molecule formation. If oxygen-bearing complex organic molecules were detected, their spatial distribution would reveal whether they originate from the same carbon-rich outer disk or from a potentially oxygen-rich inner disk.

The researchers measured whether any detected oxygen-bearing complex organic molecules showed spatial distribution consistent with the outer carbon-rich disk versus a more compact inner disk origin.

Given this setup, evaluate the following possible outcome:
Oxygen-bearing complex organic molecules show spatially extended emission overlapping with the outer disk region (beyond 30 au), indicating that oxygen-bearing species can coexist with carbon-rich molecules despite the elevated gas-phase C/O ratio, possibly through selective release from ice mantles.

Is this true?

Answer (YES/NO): NO